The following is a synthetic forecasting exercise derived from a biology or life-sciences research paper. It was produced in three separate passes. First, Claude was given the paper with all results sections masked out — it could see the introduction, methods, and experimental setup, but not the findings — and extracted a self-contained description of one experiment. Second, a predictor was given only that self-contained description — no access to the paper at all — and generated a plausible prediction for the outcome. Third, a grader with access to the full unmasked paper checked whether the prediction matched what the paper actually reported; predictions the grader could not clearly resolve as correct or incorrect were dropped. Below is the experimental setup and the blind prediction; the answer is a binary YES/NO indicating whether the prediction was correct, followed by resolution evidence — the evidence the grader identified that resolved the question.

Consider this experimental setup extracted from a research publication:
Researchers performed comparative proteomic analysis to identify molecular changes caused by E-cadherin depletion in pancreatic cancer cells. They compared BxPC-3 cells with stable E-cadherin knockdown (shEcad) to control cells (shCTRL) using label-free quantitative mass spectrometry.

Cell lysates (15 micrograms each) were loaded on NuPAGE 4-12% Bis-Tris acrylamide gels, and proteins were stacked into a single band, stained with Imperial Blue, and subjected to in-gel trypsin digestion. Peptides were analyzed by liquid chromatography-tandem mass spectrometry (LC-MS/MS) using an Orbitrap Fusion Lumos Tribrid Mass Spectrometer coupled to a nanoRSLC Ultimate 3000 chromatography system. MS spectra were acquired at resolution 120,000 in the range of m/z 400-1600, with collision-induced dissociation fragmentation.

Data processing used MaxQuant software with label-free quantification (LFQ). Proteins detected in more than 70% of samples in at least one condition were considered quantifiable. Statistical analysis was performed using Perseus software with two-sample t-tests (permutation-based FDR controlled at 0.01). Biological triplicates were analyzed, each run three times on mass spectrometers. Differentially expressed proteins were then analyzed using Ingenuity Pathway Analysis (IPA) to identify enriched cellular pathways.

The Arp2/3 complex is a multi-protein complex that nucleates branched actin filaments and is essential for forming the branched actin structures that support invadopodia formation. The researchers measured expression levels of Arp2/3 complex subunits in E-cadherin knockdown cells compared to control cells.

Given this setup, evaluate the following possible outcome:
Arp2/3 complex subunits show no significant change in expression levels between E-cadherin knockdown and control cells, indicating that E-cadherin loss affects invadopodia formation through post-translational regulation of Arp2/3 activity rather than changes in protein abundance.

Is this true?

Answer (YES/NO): NO